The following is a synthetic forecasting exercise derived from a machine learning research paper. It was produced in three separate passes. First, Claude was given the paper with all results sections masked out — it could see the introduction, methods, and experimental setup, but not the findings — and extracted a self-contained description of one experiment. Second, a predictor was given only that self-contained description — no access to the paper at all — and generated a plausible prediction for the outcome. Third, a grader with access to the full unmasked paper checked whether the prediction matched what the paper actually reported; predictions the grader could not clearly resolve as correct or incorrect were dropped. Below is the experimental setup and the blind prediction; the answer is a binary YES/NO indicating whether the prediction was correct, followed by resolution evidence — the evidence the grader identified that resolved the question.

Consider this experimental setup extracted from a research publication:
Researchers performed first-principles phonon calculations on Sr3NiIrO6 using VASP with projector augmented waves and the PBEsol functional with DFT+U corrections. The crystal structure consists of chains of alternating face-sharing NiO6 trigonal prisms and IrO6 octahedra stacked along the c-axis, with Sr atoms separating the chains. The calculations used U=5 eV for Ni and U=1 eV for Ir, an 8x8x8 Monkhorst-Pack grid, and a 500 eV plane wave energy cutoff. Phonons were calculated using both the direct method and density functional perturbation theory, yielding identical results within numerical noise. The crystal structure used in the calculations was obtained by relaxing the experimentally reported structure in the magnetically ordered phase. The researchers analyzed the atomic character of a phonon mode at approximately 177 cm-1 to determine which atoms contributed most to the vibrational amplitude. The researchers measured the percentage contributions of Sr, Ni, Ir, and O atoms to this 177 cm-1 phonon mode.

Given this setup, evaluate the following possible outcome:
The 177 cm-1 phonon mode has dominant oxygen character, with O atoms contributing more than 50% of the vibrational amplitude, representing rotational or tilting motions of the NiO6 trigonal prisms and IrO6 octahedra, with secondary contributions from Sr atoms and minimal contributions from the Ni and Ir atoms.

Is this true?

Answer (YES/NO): NO